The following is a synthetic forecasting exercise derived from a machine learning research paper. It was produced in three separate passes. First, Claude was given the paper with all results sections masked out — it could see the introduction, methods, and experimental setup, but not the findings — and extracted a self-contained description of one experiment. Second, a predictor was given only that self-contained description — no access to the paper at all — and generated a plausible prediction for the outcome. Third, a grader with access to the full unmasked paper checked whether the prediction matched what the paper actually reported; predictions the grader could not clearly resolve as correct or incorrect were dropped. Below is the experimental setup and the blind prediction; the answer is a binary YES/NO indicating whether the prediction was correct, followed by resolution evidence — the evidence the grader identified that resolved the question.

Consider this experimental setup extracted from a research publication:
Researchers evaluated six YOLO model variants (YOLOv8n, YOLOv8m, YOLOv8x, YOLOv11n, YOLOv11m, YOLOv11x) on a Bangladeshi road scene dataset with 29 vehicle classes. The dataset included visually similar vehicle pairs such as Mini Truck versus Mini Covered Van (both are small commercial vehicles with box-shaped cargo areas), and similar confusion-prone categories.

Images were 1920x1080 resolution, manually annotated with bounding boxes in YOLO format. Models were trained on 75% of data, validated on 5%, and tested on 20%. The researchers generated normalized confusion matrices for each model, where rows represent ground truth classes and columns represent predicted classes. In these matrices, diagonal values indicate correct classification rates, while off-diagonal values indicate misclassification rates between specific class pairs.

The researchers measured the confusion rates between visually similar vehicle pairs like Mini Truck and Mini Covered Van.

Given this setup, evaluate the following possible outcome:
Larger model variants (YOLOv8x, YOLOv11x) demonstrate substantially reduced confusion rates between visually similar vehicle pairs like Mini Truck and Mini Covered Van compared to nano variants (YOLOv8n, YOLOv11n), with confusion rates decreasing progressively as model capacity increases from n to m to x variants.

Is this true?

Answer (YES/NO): NO